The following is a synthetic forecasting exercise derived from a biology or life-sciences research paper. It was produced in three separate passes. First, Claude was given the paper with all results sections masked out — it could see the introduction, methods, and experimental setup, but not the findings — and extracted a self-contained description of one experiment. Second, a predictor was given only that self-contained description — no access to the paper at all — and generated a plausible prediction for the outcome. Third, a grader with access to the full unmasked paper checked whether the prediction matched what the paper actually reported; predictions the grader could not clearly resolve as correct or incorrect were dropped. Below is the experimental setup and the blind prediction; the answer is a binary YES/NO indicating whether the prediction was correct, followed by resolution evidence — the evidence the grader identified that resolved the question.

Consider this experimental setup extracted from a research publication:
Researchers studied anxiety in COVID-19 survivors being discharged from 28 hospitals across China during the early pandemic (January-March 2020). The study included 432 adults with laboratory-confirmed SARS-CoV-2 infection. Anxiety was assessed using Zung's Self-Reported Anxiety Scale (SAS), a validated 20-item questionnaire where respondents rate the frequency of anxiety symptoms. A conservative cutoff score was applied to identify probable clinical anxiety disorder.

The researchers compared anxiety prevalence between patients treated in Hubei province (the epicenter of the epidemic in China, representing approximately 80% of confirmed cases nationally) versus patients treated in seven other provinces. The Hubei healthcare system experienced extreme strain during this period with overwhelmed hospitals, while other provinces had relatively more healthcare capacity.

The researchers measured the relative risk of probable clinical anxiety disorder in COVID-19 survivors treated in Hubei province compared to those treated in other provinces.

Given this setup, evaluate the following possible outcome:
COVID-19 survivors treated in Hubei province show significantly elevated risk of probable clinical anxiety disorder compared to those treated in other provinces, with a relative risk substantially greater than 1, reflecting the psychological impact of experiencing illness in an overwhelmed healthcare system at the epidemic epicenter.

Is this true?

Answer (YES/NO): YES